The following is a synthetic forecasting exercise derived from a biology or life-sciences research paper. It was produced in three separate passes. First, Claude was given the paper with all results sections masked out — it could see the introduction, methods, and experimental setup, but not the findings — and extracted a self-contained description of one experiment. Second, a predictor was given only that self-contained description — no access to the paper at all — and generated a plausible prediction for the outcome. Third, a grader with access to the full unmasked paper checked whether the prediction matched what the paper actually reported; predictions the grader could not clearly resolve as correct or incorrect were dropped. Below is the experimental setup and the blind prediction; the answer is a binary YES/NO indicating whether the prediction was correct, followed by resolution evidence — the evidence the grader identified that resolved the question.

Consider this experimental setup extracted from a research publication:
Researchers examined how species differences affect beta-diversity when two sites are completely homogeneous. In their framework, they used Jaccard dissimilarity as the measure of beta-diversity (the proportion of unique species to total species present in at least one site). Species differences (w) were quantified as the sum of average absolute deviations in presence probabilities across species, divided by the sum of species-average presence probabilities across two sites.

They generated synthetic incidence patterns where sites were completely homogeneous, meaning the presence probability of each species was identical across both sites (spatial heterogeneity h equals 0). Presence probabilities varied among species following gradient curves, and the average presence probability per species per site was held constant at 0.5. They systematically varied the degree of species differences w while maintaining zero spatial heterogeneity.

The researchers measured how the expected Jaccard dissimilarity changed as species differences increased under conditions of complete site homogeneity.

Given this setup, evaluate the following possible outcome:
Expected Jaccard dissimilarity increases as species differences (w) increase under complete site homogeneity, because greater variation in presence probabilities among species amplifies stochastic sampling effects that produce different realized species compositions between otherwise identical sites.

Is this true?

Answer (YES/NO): NO